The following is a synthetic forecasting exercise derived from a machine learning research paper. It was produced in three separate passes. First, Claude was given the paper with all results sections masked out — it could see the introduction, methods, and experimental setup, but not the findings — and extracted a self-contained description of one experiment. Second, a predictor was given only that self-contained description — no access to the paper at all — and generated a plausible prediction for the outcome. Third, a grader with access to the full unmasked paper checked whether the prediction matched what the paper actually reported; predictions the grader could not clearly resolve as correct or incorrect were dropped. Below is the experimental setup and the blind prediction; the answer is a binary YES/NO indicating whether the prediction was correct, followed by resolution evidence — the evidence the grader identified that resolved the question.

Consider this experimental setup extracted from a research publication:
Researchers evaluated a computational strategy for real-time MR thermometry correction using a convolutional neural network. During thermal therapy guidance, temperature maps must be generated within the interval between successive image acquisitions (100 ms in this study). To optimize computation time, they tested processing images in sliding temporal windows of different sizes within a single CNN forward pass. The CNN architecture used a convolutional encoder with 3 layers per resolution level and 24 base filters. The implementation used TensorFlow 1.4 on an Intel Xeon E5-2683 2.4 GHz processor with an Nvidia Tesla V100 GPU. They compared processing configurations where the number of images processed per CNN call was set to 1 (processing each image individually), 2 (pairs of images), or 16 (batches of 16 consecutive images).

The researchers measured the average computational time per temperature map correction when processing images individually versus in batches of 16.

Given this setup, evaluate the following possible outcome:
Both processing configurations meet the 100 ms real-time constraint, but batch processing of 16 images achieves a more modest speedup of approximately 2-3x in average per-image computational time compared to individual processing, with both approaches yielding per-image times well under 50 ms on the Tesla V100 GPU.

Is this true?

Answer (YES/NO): NO